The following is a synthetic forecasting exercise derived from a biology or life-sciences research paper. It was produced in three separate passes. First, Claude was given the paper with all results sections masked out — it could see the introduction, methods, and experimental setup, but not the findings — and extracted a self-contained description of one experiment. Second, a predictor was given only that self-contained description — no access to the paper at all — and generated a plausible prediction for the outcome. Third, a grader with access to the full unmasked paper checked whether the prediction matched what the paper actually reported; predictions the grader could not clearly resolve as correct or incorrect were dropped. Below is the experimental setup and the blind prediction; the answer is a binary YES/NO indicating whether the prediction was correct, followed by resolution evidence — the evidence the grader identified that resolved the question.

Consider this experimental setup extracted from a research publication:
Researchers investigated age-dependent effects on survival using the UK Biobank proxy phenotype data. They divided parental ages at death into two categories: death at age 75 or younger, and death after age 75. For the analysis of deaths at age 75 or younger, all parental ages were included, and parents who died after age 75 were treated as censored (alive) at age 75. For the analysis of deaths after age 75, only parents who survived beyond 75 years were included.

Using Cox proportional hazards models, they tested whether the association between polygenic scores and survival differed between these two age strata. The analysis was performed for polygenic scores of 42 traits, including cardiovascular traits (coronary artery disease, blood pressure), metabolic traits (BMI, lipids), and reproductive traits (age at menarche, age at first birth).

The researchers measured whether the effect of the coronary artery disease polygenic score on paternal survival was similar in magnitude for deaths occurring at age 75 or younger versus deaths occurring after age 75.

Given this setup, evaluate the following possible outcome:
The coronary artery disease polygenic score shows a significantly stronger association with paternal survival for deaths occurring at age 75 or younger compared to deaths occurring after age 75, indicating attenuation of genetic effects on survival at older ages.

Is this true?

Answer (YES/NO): YES